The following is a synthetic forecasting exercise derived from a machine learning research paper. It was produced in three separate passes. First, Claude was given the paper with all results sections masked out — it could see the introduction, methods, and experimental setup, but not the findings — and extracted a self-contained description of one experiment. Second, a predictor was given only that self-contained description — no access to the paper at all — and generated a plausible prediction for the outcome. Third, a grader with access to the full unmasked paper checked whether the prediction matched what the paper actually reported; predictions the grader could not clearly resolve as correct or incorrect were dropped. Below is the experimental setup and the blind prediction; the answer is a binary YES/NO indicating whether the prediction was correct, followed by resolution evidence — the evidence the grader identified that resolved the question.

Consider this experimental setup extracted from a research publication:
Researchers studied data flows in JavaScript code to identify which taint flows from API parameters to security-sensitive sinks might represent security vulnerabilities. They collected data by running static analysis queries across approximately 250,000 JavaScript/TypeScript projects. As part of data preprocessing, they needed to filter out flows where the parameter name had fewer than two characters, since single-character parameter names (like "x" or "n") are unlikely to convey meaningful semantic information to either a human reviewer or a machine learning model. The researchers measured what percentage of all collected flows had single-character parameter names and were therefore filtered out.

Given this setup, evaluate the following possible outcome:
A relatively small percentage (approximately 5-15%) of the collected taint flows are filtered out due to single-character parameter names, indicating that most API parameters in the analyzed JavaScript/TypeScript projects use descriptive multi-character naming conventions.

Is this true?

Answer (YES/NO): YES